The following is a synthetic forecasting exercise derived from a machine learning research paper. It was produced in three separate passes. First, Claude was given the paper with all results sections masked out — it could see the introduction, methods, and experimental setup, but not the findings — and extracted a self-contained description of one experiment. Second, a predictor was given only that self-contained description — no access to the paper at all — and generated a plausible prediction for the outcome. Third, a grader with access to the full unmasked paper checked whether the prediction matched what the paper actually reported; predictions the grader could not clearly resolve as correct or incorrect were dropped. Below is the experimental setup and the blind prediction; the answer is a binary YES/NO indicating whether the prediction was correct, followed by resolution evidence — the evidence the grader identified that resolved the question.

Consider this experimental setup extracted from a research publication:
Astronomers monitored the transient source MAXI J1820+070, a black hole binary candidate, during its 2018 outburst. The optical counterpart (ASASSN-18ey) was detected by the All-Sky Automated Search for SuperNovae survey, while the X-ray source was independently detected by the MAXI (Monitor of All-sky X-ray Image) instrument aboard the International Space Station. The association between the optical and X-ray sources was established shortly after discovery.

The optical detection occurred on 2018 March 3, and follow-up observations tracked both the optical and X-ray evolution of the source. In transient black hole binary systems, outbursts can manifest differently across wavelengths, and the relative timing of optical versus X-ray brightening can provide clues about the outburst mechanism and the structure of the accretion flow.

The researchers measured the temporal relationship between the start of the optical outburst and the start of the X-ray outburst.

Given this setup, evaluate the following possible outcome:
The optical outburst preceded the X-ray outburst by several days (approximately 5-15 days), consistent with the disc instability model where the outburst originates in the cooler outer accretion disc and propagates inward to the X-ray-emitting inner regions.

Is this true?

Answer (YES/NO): YES